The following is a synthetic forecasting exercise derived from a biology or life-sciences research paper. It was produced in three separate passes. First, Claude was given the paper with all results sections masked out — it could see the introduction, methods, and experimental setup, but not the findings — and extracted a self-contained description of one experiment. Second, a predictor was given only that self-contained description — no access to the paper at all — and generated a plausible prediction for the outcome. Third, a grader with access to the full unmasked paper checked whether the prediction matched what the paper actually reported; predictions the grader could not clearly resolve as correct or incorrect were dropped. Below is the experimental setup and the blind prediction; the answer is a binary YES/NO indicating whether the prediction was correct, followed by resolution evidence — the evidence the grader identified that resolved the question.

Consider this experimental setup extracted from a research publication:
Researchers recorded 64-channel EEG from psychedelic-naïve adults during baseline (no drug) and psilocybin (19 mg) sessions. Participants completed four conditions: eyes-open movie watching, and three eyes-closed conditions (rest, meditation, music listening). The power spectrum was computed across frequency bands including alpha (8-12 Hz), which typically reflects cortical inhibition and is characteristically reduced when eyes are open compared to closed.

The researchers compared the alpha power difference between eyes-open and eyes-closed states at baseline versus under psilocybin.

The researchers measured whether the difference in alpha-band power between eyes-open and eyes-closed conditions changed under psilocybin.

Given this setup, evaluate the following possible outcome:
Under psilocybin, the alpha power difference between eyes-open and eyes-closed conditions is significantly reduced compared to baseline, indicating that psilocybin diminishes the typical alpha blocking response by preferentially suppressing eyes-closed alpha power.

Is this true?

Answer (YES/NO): YES